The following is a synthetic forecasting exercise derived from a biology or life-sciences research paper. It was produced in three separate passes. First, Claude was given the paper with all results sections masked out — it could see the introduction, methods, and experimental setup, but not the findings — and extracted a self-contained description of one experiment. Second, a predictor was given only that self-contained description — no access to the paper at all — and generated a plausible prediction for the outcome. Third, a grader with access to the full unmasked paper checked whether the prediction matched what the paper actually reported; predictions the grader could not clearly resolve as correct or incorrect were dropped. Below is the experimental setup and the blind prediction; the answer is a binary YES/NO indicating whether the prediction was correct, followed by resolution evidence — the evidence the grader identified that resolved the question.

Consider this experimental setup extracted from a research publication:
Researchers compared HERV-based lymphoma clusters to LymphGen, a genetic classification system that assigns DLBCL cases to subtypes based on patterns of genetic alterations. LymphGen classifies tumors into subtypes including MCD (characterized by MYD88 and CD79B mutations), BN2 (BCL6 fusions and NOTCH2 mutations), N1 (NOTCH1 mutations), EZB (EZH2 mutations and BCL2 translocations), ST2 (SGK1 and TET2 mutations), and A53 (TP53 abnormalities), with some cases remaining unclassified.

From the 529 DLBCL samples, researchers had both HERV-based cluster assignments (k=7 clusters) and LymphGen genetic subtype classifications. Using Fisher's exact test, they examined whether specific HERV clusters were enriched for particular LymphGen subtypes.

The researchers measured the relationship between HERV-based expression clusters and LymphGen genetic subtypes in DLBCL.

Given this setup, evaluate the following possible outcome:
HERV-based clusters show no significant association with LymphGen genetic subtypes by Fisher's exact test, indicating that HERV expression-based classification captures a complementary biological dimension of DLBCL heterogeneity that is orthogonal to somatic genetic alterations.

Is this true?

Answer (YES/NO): NO